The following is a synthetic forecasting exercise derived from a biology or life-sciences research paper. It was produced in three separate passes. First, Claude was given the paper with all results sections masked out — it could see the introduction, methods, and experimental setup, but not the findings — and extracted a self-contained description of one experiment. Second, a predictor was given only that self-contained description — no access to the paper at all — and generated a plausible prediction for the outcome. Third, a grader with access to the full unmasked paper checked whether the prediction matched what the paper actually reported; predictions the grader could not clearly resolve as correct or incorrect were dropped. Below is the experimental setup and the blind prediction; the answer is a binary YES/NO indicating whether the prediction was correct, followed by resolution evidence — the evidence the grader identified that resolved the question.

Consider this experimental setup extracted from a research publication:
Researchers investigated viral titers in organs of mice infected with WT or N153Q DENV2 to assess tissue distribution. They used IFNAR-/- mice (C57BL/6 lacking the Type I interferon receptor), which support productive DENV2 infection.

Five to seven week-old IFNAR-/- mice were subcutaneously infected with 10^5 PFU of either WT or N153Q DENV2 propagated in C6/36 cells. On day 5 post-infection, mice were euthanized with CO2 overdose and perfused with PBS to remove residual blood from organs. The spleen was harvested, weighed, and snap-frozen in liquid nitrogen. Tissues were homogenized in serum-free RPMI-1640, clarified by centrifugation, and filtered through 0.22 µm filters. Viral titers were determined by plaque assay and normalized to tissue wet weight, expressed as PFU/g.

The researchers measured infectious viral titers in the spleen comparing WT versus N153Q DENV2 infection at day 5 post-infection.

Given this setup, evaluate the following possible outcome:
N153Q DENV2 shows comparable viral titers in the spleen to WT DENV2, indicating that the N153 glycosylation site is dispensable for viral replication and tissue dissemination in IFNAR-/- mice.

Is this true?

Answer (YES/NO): NO